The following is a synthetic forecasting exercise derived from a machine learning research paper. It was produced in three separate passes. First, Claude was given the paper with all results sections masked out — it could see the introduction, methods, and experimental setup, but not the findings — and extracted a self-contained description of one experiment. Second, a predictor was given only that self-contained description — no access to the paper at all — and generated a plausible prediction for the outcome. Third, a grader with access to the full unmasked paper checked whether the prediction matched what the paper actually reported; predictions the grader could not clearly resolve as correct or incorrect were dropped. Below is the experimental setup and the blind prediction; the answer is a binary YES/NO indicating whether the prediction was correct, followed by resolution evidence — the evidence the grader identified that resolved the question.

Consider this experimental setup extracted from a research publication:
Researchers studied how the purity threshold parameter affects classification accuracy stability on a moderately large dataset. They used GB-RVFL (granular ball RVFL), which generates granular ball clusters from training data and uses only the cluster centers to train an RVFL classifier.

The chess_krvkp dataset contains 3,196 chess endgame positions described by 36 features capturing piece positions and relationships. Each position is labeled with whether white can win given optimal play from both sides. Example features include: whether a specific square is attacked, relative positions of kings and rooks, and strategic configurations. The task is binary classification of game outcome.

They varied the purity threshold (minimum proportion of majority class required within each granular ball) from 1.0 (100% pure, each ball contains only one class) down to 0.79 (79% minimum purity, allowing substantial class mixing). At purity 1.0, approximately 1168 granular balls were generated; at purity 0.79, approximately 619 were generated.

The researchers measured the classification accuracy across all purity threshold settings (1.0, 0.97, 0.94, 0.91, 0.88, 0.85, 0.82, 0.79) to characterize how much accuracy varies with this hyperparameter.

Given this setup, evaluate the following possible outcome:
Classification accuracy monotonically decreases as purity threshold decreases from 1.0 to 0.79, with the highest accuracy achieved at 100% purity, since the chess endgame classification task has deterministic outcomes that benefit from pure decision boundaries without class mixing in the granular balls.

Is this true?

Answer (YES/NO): NO